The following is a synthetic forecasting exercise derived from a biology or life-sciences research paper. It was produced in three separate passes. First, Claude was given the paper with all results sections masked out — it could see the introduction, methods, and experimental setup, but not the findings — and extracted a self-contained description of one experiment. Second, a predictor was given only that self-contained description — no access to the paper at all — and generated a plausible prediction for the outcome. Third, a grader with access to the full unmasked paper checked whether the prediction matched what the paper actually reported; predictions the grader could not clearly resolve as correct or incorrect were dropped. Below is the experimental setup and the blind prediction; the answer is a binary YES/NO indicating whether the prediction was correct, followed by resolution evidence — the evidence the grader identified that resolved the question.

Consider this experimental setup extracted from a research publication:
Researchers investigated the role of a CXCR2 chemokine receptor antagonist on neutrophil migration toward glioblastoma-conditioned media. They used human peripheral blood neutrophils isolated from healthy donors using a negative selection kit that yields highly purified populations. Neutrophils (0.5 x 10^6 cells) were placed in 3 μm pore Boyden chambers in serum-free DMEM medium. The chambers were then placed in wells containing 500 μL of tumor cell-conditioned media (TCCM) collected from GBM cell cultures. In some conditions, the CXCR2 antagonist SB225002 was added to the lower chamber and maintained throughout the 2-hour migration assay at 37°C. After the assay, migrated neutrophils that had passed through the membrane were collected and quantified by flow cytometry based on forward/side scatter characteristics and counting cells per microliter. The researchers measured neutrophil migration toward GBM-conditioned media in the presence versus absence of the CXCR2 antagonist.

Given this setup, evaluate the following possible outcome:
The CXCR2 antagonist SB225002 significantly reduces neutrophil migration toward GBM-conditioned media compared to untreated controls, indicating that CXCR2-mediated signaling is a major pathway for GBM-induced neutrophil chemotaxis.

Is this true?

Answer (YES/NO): NO